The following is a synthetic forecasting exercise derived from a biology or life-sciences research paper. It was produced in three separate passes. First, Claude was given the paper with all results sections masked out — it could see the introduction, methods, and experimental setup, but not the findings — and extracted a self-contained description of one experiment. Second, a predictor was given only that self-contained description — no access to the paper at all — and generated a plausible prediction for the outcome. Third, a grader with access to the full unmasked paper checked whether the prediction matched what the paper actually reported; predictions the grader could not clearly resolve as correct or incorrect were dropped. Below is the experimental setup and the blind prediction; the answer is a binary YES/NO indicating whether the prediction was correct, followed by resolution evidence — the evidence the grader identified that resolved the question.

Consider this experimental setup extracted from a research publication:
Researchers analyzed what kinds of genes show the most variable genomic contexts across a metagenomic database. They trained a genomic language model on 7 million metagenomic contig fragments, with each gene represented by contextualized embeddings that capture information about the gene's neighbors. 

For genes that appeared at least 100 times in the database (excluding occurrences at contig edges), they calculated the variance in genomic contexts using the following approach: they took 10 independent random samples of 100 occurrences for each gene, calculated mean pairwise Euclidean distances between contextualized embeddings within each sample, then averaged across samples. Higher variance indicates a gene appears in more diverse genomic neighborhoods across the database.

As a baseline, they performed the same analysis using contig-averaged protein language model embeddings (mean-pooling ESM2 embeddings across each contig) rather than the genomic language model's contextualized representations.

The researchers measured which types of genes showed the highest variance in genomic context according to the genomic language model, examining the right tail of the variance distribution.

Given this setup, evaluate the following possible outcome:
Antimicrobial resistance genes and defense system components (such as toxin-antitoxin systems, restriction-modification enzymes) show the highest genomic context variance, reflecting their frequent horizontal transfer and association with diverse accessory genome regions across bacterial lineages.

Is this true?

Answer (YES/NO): NO